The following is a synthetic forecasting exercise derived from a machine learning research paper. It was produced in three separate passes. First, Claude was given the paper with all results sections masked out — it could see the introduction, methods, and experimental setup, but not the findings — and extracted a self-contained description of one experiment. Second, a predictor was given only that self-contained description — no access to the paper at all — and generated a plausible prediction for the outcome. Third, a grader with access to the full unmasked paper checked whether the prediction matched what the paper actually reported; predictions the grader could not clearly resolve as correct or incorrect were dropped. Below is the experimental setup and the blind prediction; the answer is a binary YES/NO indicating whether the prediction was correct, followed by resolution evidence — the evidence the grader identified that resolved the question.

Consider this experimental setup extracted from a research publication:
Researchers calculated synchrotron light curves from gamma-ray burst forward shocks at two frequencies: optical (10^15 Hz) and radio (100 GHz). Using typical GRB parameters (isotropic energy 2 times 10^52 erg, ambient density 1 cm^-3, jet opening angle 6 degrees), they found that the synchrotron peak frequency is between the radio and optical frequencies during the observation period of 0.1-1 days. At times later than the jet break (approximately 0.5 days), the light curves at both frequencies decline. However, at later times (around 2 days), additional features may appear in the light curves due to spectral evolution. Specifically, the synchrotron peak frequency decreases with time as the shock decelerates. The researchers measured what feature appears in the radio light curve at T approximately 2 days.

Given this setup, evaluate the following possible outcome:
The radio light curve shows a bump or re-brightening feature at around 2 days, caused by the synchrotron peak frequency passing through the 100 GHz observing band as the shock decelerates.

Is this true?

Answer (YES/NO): NO